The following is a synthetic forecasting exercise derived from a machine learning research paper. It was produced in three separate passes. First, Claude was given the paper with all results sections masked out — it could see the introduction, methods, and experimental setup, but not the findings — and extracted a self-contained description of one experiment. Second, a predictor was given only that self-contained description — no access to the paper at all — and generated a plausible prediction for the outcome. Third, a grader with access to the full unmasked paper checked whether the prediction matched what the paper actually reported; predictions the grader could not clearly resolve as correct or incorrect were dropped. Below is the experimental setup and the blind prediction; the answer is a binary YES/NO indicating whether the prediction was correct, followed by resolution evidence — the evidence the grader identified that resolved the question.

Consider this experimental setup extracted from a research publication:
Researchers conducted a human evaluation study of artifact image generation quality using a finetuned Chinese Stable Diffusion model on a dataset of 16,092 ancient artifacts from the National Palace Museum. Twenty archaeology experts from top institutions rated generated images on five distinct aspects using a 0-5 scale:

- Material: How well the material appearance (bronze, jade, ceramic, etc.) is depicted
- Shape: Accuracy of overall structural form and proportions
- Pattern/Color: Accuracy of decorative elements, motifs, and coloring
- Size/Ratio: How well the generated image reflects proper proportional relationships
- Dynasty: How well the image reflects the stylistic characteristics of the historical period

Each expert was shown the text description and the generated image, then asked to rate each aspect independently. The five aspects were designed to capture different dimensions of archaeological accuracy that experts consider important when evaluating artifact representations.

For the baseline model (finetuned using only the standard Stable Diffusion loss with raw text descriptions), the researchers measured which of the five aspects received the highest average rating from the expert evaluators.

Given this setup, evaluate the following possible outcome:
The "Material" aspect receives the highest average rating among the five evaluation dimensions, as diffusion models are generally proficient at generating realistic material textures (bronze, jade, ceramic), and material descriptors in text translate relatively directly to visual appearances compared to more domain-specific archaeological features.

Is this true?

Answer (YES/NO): YES